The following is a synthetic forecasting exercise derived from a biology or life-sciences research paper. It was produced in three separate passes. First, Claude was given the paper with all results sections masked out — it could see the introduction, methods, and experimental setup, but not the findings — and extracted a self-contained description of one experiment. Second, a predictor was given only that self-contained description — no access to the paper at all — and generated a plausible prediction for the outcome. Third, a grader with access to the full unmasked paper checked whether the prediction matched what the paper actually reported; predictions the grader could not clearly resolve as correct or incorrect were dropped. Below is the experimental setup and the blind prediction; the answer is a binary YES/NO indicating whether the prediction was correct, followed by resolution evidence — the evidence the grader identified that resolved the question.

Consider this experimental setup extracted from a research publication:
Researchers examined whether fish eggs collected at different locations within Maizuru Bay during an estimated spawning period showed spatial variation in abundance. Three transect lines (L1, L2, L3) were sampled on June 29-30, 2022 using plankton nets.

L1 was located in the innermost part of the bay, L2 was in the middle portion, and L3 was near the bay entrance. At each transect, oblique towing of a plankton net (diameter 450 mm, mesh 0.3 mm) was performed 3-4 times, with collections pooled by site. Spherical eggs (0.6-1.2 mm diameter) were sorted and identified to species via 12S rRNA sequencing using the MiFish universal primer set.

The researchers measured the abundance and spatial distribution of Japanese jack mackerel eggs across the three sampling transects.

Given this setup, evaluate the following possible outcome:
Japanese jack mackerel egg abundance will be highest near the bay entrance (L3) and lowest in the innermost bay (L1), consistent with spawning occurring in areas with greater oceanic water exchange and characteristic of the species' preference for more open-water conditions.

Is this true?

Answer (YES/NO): YES